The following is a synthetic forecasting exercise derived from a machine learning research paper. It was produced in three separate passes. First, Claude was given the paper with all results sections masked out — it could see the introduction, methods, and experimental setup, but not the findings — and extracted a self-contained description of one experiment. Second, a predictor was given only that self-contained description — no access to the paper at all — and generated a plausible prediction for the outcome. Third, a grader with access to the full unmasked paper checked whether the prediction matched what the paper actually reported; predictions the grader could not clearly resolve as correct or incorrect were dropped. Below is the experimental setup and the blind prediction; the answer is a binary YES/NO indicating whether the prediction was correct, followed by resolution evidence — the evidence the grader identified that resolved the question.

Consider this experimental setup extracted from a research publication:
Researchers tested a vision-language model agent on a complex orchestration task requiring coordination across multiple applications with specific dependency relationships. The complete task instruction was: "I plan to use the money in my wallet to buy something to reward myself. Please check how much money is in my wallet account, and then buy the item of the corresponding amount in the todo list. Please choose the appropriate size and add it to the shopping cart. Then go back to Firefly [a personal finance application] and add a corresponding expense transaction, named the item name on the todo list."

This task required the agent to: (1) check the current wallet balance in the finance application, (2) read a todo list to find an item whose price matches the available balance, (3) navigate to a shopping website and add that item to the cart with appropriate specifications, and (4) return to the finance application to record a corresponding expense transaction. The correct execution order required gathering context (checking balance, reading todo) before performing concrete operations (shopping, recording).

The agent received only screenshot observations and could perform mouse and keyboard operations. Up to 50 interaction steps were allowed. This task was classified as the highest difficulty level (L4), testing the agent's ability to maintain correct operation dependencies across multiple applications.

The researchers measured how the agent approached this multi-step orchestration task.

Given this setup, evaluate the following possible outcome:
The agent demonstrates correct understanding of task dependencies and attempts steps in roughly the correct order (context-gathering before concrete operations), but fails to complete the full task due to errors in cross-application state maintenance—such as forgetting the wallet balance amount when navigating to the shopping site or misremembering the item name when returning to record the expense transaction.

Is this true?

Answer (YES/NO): NO